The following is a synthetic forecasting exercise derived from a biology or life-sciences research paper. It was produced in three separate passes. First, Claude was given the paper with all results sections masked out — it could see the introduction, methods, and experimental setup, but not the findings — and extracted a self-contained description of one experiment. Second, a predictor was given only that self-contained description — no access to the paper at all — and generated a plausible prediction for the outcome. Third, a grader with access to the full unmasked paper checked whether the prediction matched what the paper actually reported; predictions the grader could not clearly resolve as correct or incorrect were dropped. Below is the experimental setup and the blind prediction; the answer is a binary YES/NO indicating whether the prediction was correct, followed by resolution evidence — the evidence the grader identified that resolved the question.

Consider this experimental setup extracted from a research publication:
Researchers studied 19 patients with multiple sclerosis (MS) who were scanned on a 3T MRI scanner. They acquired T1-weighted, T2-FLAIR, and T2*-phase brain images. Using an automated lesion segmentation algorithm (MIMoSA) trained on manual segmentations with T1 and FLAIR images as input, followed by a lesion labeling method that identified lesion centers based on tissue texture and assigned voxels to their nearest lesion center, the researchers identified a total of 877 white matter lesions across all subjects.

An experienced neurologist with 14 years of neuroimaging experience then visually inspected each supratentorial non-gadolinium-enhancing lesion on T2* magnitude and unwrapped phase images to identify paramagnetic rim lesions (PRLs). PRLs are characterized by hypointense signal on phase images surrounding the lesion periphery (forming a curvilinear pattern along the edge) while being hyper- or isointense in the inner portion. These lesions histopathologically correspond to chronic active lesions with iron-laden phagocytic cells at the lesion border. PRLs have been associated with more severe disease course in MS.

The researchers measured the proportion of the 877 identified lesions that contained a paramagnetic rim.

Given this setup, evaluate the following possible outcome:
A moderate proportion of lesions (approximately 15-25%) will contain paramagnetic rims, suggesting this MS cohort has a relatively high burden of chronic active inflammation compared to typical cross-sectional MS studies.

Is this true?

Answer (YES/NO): NO